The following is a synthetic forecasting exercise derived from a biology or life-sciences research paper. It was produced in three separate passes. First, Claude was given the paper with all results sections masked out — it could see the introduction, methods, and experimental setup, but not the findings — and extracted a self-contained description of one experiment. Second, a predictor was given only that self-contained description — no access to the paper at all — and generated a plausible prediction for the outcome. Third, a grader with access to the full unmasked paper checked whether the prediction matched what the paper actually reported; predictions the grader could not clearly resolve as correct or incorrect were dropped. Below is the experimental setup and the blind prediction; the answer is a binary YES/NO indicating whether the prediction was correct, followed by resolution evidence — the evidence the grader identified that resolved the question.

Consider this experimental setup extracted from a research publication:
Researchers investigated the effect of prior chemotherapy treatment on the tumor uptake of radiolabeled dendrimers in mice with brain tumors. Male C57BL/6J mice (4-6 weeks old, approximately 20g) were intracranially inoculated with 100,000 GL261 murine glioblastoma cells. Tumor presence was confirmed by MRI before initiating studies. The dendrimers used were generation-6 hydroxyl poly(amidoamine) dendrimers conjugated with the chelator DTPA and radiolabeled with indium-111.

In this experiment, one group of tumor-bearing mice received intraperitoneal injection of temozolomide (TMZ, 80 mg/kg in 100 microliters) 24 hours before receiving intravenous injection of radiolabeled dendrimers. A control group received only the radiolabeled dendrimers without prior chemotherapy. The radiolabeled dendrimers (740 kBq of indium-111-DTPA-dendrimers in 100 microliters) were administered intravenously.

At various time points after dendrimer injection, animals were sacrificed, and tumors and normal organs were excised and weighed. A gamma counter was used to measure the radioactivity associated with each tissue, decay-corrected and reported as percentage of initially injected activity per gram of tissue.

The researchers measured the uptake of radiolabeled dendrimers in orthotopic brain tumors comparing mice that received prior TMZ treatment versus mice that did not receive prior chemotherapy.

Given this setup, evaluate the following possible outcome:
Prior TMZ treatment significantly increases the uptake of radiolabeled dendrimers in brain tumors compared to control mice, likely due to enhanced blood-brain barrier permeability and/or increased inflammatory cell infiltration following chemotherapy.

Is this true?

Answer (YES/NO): YES